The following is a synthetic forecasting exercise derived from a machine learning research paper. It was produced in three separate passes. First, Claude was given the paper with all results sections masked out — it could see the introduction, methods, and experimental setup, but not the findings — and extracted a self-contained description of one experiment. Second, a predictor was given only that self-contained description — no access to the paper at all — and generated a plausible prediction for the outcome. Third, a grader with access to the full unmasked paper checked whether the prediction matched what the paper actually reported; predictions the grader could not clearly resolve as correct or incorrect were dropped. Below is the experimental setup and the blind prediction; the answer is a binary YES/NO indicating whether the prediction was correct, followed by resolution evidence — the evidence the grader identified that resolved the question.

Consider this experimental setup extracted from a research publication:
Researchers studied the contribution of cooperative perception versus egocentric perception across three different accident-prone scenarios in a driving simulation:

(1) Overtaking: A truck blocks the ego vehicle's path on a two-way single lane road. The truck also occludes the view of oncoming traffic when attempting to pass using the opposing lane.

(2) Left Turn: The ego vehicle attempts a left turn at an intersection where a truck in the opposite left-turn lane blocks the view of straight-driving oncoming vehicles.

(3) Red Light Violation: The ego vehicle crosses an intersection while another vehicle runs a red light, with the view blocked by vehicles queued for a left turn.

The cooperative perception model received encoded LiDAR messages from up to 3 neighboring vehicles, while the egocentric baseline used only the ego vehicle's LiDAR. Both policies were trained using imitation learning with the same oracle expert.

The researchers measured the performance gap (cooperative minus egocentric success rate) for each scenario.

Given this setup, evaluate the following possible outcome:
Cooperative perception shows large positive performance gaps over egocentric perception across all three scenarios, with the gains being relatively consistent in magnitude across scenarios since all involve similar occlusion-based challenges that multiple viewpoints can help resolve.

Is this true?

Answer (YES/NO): NO